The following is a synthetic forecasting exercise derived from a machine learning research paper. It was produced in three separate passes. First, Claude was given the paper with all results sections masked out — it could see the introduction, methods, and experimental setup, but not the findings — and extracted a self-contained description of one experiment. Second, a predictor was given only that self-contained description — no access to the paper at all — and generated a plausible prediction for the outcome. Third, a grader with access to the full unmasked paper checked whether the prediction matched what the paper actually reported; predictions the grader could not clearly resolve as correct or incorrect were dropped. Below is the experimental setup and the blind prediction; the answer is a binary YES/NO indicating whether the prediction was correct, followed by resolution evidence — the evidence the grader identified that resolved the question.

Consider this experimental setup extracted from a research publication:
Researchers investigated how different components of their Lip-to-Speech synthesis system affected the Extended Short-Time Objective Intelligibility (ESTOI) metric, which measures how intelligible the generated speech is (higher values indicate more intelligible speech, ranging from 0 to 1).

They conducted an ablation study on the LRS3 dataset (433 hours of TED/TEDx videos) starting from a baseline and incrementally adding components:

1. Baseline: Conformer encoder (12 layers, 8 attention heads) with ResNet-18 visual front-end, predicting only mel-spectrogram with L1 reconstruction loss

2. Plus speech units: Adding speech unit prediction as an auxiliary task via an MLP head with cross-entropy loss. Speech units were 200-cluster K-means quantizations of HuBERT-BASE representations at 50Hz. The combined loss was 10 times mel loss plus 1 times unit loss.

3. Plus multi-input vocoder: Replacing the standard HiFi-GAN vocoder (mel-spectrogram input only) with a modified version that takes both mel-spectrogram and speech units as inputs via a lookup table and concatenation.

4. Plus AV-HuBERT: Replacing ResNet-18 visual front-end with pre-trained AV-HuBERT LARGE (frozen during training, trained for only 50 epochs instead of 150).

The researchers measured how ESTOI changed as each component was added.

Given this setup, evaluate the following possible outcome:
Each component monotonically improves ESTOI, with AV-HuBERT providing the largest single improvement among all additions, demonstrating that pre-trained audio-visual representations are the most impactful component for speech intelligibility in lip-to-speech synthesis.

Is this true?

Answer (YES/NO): NO